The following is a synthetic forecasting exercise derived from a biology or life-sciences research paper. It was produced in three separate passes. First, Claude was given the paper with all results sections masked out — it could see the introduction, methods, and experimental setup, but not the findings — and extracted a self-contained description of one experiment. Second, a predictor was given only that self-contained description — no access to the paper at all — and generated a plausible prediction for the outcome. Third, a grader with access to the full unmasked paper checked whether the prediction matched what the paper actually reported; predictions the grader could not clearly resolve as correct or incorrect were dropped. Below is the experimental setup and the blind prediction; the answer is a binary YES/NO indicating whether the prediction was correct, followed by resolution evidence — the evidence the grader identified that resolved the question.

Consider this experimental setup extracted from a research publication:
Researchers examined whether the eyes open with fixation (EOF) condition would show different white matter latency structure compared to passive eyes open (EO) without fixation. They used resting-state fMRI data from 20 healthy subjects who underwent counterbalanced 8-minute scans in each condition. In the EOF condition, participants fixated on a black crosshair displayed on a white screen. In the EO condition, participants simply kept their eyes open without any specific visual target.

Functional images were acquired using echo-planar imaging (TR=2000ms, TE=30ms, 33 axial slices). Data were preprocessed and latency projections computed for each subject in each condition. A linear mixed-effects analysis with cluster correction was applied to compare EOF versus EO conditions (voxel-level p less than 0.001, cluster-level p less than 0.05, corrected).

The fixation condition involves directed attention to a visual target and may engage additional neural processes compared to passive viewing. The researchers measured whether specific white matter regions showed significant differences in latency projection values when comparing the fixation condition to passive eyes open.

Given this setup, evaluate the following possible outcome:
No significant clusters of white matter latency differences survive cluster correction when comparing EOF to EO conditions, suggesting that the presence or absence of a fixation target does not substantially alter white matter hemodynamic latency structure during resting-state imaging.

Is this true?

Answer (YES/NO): YES